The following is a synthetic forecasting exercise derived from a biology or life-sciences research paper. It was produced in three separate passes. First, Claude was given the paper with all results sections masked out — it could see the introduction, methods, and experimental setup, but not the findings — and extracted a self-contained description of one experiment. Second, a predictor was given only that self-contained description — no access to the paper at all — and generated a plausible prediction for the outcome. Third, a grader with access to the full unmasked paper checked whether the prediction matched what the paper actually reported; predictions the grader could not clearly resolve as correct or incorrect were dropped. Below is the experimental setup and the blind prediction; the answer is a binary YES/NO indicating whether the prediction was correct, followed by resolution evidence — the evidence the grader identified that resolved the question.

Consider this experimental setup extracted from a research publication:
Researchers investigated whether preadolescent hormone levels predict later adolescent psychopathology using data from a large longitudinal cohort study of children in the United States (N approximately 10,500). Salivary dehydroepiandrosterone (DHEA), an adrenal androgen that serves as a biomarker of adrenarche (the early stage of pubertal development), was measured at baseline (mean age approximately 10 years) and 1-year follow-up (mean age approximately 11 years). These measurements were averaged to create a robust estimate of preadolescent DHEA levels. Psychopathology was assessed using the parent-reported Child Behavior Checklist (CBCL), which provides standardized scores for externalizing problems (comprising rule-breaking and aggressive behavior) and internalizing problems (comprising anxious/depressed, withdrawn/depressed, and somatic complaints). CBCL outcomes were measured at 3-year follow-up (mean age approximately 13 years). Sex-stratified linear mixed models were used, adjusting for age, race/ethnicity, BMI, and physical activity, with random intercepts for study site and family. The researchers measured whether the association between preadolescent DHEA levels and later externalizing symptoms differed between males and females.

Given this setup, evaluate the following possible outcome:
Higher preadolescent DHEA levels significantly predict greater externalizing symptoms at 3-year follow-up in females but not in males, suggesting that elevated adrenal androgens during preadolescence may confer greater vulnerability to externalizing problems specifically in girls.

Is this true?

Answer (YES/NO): NO